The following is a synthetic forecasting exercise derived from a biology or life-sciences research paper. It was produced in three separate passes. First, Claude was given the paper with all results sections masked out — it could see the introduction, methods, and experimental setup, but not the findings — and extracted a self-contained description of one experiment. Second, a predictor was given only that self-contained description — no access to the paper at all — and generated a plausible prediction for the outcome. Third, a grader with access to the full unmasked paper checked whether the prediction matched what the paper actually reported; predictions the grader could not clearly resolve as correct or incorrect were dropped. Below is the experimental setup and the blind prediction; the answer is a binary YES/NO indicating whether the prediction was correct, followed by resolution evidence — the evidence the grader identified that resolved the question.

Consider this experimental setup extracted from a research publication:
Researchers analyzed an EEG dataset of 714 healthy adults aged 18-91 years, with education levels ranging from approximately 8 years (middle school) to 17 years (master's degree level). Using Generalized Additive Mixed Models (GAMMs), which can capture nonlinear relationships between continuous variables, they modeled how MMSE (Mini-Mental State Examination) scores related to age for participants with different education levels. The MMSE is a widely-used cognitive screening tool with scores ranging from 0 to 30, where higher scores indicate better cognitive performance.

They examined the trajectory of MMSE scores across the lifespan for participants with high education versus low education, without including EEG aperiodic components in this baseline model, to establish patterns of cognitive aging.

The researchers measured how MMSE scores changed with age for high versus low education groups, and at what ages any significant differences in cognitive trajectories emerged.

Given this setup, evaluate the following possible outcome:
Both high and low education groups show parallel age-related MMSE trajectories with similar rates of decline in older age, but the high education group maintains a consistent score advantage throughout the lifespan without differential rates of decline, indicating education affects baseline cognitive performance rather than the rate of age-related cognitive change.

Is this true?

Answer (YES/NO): NO